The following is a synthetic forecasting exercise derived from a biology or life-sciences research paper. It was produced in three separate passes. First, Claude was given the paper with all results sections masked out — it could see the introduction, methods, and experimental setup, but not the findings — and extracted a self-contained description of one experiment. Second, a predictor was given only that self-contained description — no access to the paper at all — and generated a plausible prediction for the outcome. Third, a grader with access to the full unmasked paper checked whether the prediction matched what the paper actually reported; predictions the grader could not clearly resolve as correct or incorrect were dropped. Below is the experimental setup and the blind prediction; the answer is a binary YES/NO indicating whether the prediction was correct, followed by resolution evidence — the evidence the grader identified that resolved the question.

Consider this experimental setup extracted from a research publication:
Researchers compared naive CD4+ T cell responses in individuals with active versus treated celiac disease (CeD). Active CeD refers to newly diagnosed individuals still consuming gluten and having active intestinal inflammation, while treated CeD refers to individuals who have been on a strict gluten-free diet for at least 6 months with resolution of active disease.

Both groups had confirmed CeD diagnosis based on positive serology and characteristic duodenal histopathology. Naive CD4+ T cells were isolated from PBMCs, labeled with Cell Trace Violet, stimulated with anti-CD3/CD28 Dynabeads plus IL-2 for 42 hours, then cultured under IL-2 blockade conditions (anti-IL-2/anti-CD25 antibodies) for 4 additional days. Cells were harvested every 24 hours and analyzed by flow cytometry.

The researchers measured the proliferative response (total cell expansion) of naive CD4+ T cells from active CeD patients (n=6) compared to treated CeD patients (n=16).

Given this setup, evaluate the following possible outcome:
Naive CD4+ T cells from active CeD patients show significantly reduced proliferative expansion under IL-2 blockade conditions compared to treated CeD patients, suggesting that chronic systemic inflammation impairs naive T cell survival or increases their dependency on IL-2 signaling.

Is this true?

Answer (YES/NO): NO